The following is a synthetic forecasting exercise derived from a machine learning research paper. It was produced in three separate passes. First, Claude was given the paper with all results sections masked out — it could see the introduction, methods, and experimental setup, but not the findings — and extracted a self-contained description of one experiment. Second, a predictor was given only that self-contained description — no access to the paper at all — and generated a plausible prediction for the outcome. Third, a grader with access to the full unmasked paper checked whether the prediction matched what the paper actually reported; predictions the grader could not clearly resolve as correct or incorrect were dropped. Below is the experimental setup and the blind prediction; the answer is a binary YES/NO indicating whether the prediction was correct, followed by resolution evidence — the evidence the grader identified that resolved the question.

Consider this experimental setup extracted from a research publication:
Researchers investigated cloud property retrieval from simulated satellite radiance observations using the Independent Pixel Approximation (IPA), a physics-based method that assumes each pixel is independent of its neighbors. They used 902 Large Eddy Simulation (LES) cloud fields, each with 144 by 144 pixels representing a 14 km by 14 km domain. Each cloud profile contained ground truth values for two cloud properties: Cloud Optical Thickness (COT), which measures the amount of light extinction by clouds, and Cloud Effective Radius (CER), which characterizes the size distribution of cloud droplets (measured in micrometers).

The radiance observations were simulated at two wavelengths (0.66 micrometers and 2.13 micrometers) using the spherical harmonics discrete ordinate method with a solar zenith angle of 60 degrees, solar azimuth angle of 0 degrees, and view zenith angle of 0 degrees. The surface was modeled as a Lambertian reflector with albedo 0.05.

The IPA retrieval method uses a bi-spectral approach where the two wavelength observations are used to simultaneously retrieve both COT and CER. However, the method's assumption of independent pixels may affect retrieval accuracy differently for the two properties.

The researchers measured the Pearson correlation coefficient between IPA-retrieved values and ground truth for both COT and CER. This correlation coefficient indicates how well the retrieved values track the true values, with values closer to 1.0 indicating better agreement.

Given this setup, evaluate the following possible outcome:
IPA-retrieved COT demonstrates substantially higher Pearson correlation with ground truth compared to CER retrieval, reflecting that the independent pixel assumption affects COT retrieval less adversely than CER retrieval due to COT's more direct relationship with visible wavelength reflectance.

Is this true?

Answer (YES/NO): YES